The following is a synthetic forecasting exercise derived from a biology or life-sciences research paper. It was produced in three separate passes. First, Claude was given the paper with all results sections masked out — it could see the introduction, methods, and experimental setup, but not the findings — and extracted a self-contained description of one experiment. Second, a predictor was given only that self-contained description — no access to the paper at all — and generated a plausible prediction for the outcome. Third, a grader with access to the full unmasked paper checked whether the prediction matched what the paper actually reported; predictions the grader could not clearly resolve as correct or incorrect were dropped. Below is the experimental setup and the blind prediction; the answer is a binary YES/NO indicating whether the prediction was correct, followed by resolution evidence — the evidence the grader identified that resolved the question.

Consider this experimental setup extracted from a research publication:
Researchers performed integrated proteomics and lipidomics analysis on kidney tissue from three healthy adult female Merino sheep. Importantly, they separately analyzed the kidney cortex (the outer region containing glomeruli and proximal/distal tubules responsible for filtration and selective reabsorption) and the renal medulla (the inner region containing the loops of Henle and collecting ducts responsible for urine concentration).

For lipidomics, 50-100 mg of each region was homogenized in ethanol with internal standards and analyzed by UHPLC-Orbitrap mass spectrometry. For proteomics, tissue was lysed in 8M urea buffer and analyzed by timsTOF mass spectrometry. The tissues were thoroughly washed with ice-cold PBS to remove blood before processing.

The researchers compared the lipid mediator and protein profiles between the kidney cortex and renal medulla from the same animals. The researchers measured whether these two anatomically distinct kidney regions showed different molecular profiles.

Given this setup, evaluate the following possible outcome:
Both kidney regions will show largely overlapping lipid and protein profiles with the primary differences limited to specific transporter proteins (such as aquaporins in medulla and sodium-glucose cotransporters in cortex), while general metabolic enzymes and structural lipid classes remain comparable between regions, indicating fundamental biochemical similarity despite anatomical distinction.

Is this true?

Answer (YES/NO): NO